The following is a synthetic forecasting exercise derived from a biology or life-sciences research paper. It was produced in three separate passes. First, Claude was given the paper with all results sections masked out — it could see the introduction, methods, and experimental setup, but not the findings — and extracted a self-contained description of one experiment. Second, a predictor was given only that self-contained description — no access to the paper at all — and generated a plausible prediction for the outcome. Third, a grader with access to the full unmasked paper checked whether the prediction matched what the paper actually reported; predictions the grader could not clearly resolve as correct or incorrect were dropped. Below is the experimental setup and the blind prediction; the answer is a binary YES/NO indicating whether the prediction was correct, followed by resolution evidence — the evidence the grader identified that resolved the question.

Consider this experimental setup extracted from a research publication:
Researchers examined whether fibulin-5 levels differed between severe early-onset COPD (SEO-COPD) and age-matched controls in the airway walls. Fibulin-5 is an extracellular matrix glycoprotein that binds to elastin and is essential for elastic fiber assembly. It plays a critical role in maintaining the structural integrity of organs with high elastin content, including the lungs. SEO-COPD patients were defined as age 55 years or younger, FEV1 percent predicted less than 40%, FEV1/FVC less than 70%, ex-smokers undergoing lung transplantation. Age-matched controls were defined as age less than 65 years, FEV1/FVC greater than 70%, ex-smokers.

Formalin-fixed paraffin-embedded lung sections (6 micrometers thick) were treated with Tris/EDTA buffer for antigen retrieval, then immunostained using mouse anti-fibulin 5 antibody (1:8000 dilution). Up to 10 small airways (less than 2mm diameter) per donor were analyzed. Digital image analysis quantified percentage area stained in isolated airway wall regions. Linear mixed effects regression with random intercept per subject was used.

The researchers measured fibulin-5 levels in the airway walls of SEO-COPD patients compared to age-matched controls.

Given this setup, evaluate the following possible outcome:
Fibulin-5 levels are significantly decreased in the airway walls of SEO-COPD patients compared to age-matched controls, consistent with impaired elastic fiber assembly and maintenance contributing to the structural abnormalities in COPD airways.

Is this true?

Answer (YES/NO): NO